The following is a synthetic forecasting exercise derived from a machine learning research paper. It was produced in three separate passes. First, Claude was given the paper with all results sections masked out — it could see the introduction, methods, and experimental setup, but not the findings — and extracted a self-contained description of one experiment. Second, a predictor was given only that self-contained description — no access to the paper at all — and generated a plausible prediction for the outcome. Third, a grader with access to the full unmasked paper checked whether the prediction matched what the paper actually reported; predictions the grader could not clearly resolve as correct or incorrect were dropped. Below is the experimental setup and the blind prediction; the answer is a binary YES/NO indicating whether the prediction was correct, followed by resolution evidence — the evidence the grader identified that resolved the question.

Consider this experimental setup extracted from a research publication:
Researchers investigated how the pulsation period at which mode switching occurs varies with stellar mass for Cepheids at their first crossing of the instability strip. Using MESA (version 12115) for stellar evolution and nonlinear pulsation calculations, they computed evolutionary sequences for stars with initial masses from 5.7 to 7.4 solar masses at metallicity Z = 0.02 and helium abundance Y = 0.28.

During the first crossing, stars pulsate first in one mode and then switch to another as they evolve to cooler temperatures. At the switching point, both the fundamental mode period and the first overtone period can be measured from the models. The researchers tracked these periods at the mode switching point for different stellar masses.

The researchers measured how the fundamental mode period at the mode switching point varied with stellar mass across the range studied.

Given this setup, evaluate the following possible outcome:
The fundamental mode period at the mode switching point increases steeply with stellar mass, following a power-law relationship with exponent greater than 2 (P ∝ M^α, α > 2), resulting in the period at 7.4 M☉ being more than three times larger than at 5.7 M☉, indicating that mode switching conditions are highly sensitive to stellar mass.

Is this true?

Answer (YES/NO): NO